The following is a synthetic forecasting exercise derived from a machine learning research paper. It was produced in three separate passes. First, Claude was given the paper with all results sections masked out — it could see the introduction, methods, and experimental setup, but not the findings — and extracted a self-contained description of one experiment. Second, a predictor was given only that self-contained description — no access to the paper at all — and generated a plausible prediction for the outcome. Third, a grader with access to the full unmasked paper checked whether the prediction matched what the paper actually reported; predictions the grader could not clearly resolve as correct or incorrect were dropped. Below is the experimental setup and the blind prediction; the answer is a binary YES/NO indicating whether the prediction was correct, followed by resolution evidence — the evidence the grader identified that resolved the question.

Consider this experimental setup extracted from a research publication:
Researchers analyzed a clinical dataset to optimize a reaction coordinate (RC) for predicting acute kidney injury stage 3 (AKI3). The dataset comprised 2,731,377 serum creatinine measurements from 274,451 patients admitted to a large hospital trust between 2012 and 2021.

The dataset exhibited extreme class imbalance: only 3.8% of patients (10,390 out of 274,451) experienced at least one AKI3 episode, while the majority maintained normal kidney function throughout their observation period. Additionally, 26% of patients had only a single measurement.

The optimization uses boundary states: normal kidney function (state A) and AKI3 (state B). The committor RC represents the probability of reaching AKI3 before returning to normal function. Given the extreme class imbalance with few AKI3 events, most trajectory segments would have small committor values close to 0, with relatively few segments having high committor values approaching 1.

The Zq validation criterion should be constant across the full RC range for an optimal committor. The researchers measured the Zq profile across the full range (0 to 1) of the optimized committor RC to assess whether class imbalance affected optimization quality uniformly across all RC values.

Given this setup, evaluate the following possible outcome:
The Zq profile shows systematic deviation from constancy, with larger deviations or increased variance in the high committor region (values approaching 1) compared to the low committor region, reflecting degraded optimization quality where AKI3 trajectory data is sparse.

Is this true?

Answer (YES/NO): NO